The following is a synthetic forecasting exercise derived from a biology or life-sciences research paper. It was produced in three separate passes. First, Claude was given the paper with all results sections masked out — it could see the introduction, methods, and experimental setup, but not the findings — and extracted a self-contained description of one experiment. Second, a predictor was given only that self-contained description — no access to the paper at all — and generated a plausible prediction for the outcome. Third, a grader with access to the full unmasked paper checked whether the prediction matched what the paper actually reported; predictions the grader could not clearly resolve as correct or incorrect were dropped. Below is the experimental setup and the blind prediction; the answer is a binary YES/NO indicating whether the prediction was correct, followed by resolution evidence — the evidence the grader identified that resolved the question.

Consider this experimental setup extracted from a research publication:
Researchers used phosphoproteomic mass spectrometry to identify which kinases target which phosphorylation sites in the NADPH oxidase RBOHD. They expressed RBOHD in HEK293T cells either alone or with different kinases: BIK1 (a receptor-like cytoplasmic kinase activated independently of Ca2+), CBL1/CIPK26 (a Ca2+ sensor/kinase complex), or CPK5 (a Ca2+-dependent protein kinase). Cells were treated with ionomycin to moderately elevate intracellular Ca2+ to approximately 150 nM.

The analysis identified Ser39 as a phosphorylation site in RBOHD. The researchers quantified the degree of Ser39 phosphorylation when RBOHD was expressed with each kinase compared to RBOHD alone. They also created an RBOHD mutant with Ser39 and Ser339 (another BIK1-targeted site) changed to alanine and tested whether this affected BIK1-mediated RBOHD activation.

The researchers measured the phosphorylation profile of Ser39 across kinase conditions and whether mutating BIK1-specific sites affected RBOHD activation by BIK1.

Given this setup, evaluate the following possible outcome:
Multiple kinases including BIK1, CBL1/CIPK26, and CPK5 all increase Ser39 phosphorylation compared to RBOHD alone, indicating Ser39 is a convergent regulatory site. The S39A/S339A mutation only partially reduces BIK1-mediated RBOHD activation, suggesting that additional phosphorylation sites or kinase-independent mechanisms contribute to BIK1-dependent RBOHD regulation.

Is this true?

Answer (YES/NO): NO